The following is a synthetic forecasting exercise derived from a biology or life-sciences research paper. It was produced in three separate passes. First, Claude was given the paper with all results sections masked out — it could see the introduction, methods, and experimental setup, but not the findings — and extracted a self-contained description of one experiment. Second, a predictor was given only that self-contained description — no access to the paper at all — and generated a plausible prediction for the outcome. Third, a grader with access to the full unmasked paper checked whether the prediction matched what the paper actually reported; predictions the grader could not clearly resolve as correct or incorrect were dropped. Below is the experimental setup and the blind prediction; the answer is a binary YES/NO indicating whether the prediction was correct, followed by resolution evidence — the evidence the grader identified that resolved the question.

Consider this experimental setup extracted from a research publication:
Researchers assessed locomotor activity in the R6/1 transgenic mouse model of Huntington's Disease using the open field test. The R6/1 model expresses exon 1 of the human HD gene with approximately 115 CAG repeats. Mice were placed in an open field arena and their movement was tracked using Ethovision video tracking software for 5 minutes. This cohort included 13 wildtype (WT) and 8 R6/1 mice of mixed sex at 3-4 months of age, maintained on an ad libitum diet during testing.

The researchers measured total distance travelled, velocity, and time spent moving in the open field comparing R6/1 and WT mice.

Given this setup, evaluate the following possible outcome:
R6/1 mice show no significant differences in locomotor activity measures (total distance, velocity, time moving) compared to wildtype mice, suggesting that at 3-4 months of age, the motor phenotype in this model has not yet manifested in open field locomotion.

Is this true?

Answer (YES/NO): NO